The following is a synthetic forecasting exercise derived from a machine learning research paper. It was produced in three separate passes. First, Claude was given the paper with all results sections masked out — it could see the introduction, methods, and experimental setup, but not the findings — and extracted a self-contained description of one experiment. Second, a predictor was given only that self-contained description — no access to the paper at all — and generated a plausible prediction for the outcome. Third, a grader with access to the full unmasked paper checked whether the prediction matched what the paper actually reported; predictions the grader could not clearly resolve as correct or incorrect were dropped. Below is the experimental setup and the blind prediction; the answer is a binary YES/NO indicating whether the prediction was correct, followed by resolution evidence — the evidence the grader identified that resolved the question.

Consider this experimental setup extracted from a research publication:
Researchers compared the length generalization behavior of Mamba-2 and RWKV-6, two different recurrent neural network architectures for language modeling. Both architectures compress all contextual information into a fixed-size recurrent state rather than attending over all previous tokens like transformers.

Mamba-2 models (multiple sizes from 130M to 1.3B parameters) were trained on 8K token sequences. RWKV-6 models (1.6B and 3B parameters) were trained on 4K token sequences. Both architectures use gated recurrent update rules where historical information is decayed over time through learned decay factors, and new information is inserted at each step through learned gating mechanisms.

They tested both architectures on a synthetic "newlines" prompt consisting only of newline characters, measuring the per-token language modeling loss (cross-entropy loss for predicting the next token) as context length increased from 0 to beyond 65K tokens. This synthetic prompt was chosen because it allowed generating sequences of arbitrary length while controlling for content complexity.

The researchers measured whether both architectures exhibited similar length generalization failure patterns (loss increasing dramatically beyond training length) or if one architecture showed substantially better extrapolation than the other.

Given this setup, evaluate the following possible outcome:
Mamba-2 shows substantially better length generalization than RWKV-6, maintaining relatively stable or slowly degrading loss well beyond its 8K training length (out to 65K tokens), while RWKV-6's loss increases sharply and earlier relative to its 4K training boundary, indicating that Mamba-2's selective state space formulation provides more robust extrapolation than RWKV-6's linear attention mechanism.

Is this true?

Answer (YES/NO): NO